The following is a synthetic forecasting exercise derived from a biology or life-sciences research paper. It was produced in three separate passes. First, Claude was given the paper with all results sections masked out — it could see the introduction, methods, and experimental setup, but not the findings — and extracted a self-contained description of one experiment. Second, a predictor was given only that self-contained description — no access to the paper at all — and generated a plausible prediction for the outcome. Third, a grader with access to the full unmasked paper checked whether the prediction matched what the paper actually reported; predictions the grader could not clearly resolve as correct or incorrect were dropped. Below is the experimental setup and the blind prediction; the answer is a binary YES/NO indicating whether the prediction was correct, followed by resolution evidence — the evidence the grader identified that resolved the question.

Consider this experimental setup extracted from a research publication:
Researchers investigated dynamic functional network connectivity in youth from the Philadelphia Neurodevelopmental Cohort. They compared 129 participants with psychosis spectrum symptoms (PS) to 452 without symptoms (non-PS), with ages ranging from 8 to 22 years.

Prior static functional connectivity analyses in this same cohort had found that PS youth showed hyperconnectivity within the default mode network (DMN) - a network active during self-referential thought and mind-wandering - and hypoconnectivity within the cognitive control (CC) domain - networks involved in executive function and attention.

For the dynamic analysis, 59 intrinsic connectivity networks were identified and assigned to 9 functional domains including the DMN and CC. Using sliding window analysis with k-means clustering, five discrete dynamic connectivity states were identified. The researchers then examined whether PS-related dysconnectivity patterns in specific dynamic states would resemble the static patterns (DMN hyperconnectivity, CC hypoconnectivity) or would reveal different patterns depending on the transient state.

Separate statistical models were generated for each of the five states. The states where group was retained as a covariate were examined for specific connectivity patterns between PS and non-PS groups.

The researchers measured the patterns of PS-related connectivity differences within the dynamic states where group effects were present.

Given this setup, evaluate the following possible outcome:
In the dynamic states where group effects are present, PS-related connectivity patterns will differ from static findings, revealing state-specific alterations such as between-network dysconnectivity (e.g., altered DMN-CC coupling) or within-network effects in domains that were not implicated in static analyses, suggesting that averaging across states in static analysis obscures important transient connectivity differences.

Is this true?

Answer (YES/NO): YES